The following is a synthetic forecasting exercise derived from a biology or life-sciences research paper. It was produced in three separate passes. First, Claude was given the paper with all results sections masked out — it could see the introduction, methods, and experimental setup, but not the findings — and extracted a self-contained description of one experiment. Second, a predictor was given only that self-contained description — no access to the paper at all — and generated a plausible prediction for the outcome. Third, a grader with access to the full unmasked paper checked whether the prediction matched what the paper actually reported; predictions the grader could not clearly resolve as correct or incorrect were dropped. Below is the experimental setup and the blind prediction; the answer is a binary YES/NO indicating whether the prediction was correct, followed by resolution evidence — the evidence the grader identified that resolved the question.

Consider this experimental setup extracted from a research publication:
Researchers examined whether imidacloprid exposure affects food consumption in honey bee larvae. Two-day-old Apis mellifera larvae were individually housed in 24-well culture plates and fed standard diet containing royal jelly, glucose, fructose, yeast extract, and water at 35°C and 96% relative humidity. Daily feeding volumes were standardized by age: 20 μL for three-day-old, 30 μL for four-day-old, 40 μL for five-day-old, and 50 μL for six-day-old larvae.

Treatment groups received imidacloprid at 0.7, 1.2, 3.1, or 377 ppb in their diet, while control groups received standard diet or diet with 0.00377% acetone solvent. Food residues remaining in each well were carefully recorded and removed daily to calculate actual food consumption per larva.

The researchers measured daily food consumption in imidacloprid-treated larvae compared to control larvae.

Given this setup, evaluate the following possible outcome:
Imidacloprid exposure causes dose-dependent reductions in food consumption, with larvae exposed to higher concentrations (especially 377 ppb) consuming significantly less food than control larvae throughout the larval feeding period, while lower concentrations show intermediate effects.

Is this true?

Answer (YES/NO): NO